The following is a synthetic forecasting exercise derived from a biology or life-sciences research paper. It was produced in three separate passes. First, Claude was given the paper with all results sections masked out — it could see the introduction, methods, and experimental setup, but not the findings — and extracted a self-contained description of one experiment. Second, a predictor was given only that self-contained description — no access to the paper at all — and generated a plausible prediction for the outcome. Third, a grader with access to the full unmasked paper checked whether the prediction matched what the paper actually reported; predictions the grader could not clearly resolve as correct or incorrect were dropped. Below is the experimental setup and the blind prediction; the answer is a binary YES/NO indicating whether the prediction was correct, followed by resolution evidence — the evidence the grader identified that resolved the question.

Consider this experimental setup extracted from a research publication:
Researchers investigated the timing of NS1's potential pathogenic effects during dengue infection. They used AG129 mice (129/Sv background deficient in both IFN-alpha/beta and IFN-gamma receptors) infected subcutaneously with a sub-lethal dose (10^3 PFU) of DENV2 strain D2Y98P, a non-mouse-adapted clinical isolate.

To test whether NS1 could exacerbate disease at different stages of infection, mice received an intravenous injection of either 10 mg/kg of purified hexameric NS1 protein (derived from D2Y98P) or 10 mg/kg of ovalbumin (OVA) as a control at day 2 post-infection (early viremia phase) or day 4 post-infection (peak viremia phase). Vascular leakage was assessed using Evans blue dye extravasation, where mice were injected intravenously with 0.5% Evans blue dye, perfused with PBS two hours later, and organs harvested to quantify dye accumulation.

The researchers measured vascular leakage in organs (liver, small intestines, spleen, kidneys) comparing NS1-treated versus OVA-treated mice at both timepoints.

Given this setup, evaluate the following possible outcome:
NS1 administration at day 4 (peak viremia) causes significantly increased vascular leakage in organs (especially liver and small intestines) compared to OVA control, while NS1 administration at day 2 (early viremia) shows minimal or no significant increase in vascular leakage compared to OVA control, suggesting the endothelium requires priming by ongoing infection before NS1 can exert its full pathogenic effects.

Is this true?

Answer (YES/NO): NO